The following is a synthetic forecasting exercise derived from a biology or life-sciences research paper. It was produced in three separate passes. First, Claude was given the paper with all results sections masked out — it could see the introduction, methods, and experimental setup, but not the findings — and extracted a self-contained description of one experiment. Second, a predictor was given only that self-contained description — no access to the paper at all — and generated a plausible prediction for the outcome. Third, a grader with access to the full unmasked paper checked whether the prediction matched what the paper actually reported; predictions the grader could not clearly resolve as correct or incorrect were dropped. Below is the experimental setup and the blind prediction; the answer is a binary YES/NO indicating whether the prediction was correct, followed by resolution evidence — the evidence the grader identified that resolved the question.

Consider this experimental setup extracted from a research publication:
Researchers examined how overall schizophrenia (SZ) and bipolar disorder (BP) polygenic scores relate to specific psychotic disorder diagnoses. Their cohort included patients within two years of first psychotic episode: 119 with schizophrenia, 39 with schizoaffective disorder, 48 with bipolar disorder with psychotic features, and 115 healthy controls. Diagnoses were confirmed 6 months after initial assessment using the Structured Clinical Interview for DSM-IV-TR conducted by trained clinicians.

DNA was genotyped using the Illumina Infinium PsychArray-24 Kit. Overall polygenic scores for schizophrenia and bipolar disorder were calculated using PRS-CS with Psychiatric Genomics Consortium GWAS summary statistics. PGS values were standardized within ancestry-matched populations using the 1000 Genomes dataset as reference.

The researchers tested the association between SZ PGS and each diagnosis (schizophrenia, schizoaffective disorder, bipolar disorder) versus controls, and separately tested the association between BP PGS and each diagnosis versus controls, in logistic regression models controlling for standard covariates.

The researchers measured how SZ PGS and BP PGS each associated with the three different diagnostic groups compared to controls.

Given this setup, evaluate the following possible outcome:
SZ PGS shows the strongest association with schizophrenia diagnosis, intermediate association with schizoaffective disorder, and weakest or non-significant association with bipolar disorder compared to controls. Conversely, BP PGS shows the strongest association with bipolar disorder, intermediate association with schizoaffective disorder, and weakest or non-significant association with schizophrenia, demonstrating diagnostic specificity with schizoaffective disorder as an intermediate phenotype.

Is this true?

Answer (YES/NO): NO